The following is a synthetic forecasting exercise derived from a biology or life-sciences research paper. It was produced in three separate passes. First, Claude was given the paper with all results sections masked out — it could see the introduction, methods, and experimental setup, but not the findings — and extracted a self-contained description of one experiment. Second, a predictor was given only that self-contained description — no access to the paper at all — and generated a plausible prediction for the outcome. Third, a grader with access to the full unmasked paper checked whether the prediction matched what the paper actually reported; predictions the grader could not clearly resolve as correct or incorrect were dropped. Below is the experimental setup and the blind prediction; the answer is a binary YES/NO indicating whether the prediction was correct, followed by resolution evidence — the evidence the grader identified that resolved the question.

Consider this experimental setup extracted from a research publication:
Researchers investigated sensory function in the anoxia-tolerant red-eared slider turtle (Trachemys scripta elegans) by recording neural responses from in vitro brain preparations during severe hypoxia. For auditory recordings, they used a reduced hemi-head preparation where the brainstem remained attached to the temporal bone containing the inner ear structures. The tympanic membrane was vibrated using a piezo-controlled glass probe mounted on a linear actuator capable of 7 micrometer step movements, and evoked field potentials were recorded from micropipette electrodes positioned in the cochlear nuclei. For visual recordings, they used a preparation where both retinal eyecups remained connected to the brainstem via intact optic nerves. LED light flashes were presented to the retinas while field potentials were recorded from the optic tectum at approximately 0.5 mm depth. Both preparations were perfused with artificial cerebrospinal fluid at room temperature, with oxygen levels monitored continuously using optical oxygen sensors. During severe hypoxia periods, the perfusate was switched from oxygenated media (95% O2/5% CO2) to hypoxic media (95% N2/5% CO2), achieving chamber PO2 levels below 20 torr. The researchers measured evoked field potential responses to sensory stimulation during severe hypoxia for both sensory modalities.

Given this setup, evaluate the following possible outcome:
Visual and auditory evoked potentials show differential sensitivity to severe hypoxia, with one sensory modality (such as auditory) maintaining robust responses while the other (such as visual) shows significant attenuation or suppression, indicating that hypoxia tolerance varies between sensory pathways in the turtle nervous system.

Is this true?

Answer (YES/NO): YES